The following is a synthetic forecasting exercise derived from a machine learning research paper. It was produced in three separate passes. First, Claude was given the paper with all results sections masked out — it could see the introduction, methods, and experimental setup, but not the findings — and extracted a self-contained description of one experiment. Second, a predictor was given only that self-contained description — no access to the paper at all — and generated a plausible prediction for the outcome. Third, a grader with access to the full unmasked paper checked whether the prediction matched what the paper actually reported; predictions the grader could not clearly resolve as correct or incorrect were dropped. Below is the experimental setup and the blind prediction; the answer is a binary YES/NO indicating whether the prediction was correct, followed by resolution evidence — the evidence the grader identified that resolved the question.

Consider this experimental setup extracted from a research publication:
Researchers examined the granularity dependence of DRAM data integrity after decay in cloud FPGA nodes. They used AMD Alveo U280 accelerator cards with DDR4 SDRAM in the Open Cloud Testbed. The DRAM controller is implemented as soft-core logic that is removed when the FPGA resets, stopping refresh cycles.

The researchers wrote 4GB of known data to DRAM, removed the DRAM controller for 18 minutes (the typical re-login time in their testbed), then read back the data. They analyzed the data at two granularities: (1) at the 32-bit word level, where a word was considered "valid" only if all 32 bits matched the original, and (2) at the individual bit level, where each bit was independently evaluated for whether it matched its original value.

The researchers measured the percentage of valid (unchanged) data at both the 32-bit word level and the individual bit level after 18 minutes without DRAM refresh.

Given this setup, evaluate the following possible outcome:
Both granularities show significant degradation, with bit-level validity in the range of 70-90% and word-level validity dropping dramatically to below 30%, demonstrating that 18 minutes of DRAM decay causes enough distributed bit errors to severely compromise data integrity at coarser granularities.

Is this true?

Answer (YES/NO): YES